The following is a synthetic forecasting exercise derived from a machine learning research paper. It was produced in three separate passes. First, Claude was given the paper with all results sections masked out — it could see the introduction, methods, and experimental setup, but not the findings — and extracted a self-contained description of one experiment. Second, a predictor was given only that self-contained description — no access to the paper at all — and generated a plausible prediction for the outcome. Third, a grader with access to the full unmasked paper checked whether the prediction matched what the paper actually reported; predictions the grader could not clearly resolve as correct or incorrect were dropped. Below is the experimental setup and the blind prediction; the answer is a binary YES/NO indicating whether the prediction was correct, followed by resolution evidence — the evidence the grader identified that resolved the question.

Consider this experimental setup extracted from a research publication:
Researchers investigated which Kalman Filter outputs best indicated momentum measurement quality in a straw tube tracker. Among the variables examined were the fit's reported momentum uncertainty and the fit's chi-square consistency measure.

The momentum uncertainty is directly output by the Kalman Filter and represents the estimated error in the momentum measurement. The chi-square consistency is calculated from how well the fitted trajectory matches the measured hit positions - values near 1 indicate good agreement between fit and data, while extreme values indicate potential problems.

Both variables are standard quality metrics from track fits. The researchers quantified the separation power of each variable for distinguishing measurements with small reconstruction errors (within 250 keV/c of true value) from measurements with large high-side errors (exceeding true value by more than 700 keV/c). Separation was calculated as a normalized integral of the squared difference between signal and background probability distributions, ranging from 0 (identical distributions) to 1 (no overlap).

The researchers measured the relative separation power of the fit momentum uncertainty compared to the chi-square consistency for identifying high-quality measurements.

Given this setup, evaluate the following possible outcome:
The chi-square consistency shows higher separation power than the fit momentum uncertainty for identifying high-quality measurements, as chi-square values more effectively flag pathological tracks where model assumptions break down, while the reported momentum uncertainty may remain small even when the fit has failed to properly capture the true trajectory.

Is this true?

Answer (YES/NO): NO